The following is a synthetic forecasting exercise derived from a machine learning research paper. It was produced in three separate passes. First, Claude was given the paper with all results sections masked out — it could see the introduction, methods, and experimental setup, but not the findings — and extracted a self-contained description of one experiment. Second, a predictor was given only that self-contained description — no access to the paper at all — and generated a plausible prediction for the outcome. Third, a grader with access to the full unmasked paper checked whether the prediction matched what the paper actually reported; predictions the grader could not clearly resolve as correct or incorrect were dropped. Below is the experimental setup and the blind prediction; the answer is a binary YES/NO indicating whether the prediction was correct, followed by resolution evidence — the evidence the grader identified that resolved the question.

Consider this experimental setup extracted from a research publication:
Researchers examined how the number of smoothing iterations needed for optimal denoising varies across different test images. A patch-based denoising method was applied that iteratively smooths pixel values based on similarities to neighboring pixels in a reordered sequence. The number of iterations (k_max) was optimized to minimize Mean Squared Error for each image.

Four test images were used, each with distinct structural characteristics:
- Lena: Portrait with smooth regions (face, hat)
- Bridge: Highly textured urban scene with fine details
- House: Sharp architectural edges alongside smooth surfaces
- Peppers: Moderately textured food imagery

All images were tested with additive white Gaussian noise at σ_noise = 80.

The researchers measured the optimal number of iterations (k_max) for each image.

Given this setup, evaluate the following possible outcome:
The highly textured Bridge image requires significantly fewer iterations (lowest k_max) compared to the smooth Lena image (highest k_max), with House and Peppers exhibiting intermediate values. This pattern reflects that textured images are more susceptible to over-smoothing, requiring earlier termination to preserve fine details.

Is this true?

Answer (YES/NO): NO